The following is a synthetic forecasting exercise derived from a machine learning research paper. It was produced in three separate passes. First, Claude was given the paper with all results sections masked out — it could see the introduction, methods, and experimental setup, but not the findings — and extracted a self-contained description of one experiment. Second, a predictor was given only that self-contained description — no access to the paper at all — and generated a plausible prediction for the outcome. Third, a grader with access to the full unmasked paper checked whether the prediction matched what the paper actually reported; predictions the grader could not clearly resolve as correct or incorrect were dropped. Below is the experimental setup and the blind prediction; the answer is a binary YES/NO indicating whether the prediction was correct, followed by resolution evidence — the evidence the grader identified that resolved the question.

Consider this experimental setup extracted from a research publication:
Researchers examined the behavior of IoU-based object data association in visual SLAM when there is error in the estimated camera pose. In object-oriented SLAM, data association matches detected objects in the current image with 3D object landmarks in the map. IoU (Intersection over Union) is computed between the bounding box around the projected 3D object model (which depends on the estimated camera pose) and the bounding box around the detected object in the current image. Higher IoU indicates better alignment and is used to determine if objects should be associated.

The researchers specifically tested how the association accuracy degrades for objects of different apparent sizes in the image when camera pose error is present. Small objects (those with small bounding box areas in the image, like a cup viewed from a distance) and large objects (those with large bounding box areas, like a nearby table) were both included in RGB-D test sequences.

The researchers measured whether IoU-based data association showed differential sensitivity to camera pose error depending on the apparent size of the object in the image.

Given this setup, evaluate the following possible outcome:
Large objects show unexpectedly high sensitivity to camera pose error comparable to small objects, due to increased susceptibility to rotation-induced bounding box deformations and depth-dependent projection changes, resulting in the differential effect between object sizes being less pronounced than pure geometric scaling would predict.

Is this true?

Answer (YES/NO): NO